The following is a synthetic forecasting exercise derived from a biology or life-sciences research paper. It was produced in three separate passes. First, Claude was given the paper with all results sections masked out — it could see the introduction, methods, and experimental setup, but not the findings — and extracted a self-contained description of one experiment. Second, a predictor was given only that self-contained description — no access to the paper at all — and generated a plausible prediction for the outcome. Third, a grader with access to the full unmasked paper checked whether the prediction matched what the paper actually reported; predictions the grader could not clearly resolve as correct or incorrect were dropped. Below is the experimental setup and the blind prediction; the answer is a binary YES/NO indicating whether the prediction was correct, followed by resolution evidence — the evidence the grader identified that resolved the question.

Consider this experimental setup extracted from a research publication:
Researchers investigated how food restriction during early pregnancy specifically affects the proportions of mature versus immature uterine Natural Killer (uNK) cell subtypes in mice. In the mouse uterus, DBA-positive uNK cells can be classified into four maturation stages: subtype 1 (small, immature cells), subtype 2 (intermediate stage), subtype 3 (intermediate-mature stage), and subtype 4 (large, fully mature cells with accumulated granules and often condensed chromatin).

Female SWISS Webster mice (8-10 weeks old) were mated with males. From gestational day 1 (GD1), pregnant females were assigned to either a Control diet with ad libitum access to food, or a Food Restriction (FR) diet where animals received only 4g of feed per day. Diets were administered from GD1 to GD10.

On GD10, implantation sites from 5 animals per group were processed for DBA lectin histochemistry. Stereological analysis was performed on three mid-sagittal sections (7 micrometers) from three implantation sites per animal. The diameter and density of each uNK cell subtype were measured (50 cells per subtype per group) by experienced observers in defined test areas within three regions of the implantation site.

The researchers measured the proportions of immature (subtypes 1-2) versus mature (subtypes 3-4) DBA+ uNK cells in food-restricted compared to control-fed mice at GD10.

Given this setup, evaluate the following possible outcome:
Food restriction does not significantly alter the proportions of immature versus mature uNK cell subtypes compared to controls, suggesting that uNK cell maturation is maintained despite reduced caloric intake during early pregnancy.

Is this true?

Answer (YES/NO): NO